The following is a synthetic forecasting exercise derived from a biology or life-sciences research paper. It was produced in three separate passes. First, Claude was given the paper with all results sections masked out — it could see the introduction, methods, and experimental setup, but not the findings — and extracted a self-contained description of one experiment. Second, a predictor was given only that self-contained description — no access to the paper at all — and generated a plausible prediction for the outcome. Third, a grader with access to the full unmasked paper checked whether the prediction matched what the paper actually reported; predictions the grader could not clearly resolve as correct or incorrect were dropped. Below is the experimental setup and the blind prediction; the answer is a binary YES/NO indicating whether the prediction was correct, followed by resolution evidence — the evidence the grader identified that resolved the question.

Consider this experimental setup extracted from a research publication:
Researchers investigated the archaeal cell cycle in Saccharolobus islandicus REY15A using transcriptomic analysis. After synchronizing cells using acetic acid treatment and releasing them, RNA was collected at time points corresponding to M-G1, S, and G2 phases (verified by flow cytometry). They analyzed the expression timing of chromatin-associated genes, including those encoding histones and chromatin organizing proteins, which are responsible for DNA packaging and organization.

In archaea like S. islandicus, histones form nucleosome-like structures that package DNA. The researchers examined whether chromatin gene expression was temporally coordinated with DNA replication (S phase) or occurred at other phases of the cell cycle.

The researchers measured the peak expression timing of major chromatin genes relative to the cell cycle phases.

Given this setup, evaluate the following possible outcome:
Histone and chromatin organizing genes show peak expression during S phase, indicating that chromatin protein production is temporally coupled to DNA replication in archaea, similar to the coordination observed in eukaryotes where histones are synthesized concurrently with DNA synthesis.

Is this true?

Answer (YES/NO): YES